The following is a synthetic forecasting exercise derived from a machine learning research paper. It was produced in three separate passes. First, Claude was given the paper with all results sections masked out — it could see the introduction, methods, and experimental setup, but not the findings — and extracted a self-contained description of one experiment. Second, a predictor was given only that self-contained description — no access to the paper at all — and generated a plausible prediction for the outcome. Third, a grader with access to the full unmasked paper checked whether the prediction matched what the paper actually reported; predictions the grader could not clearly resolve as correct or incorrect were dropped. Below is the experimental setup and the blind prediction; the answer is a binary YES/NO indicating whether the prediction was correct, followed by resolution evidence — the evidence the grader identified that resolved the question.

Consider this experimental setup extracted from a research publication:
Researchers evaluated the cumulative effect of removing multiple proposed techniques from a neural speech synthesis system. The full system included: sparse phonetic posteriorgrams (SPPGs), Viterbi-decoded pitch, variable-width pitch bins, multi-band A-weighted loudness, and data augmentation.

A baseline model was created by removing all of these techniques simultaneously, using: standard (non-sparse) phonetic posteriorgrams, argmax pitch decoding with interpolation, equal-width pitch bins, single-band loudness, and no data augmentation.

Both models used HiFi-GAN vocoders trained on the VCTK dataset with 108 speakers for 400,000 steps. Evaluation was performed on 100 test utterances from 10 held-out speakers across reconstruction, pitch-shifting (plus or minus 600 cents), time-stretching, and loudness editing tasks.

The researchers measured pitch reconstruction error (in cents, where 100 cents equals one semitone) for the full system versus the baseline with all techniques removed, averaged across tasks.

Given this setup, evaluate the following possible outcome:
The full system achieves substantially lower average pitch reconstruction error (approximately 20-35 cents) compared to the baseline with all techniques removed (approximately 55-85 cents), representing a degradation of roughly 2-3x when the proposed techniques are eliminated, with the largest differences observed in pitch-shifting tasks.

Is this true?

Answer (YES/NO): NO